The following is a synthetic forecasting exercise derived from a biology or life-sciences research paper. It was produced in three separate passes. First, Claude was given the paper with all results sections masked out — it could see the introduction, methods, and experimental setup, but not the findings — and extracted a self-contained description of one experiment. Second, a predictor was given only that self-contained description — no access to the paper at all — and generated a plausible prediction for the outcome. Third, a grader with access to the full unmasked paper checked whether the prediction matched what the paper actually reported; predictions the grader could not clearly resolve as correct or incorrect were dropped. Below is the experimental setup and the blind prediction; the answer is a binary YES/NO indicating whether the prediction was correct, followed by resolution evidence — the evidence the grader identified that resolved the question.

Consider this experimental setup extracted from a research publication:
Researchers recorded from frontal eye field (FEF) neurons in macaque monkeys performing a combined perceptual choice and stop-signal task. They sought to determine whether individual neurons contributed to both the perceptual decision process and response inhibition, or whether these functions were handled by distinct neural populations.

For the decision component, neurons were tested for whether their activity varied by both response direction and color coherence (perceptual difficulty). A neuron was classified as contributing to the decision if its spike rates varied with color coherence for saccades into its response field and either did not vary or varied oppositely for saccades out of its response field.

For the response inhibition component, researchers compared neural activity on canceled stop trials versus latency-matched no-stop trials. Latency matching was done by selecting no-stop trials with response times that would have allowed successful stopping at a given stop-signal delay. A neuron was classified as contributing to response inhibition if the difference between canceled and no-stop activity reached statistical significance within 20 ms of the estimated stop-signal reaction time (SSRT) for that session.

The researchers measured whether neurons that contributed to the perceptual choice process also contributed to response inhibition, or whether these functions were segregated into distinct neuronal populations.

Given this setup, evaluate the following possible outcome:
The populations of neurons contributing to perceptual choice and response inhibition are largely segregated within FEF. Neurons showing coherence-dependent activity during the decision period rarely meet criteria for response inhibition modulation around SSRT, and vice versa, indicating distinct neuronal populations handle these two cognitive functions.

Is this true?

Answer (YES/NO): NO